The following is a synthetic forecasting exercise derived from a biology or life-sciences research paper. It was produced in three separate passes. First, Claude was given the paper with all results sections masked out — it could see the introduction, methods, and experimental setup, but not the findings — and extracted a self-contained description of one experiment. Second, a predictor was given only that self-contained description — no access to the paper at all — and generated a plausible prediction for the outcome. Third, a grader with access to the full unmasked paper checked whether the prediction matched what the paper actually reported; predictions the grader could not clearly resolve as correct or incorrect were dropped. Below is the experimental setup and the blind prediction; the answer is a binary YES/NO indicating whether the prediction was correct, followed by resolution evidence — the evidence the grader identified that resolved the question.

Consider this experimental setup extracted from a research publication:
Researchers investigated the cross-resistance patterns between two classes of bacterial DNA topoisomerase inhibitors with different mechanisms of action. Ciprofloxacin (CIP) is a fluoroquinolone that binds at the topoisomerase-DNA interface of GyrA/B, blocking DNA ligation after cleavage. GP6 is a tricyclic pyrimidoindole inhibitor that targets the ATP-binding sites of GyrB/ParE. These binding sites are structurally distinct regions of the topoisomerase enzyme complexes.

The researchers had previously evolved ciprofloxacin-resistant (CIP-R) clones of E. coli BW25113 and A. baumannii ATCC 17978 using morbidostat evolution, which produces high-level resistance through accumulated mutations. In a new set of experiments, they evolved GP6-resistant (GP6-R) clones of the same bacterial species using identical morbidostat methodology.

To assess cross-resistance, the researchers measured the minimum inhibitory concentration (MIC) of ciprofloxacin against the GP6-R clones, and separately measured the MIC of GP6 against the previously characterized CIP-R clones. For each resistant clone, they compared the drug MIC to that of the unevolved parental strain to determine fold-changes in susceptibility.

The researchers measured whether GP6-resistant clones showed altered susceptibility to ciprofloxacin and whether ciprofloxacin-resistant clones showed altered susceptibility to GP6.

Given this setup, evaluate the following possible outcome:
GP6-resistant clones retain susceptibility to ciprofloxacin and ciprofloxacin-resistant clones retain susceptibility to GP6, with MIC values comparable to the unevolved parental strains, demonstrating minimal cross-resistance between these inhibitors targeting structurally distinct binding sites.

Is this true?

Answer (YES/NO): NO